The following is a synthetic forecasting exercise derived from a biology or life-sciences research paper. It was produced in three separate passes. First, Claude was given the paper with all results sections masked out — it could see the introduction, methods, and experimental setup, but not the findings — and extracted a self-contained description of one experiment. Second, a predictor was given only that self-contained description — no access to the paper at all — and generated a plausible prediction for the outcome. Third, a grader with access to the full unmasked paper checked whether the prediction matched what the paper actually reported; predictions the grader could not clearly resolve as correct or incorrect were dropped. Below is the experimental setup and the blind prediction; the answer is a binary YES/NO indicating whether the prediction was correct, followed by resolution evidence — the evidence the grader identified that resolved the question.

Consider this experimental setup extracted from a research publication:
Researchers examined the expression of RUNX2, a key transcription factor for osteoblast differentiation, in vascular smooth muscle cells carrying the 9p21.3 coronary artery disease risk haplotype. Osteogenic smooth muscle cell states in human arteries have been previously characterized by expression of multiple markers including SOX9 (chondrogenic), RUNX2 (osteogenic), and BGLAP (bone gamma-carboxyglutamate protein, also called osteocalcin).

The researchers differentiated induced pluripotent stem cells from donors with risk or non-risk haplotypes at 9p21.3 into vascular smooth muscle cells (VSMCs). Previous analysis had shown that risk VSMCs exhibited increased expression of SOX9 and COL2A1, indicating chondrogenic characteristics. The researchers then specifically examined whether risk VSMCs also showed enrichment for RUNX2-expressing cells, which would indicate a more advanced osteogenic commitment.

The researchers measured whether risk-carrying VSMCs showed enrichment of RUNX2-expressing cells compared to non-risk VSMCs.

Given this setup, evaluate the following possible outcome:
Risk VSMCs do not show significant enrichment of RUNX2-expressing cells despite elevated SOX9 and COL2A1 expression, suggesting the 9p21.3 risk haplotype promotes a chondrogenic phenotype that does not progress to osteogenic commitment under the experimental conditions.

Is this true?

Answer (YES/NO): YES